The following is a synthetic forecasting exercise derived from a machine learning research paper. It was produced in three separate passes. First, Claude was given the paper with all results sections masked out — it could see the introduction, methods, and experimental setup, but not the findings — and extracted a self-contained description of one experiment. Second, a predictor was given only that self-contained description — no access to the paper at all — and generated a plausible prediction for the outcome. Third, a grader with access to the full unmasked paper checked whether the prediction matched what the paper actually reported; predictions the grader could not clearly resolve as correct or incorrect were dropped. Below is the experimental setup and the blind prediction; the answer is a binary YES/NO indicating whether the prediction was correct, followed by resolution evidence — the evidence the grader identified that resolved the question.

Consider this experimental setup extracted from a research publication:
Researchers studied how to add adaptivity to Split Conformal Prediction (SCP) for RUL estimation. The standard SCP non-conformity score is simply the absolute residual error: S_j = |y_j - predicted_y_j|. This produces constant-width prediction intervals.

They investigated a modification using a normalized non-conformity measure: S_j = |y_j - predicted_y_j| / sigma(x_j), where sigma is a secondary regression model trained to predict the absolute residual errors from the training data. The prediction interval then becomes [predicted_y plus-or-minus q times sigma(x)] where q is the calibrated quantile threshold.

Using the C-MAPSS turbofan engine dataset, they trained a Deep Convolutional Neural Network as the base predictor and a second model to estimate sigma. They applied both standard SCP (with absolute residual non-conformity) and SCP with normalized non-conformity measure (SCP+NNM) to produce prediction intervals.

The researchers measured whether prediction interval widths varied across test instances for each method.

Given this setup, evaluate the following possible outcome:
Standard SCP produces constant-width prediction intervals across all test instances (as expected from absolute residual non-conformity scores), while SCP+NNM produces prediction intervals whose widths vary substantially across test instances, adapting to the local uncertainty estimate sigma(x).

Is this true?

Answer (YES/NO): YES